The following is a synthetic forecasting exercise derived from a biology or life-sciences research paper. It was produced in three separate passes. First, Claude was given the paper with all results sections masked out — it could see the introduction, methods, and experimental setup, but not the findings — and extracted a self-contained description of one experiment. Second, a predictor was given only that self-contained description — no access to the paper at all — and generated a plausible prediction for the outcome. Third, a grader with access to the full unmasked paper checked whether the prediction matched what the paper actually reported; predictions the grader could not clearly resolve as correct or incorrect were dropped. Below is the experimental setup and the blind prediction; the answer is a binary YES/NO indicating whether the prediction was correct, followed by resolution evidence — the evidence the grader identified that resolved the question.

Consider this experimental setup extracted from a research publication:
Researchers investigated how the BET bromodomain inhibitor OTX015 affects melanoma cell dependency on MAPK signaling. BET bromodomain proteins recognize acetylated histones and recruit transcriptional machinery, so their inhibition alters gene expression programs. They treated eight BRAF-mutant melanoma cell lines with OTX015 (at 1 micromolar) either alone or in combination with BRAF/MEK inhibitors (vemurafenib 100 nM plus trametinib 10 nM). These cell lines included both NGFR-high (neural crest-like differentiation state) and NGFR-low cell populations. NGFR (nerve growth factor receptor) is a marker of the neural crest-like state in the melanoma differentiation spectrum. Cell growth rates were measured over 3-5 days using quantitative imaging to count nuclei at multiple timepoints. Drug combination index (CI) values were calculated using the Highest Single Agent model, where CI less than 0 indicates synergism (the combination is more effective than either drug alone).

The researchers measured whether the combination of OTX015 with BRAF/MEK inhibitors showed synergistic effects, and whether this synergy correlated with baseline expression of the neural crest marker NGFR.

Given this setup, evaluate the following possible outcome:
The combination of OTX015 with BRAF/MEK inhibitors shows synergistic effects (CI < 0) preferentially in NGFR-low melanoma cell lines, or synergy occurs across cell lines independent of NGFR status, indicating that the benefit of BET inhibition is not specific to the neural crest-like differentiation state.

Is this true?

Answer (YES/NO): NO